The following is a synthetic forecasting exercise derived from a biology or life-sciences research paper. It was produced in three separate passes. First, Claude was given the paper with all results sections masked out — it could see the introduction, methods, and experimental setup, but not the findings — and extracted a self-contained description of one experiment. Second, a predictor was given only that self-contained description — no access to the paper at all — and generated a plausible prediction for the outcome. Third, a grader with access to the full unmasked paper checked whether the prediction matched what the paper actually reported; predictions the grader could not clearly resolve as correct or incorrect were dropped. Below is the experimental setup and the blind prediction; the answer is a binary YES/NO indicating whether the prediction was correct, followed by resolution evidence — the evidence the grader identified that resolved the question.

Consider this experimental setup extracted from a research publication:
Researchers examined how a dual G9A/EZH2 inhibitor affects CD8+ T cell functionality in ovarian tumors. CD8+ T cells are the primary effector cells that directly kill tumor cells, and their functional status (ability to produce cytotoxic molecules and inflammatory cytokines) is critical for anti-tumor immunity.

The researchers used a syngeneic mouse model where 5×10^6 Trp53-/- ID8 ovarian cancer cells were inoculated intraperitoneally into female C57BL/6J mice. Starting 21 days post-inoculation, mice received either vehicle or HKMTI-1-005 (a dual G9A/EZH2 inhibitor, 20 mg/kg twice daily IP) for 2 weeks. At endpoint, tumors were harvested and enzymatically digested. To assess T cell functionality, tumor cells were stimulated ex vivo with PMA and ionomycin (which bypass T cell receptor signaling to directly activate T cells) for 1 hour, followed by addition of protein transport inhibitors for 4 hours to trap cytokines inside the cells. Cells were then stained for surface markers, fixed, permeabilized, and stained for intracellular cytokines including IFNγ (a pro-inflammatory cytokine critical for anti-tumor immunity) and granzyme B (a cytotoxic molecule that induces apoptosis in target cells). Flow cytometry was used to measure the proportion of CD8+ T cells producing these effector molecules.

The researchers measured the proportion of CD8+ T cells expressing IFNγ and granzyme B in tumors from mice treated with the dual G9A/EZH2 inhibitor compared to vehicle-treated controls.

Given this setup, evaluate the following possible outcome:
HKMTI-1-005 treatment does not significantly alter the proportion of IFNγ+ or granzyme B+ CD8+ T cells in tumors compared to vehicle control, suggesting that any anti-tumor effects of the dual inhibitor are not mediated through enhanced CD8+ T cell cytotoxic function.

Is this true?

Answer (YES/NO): NO